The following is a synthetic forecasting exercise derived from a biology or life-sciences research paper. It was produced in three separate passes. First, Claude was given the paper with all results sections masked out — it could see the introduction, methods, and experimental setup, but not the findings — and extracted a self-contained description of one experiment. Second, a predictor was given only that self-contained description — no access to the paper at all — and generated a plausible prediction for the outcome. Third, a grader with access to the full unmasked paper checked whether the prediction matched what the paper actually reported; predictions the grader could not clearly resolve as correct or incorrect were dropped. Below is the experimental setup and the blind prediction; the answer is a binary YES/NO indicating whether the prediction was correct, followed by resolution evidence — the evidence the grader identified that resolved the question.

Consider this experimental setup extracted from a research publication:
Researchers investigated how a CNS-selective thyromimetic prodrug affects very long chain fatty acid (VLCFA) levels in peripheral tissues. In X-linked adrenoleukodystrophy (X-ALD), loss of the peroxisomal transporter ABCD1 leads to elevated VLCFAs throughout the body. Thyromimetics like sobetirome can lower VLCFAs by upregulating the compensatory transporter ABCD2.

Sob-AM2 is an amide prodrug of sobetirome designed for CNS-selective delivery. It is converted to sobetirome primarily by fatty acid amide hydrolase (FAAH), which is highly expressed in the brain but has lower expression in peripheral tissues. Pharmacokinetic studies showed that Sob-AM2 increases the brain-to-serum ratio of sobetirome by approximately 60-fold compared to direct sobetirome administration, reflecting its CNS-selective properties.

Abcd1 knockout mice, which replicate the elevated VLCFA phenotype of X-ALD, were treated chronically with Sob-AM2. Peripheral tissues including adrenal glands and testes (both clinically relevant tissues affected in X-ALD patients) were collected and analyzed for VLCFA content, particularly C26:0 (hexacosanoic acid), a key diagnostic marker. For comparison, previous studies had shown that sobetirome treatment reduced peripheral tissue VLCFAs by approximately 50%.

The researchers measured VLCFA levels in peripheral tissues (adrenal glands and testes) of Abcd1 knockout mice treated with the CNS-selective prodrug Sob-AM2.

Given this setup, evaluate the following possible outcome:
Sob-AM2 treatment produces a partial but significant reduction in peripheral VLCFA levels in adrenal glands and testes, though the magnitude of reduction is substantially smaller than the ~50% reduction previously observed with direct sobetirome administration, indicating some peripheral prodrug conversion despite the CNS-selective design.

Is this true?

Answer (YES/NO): NO